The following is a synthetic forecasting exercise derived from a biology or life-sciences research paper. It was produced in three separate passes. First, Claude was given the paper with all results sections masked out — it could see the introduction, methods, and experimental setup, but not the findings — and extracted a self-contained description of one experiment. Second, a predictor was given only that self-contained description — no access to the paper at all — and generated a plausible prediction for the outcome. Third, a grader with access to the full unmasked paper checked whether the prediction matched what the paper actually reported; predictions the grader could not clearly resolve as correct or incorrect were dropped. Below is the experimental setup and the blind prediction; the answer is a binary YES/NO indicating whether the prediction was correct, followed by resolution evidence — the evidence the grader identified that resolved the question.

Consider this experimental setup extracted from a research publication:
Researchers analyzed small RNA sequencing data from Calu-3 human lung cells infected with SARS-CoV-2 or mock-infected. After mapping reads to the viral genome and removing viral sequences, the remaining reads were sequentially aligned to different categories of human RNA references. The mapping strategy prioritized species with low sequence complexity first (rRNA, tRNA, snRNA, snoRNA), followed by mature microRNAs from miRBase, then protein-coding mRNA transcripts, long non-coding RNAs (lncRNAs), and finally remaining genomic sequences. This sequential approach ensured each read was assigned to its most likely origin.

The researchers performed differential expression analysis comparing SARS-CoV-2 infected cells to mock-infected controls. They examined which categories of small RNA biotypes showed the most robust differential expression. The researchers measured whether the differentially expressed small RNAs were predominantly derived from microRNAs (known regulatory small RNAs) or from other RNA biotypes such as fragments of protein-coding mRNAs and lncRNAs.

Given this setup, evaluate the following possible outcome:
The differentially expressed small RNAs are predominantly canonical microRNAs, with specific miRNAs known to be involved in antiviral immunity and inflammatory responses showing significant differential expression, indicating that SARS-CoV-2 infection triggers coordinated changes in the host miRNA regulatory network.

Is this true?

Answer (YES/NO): NO